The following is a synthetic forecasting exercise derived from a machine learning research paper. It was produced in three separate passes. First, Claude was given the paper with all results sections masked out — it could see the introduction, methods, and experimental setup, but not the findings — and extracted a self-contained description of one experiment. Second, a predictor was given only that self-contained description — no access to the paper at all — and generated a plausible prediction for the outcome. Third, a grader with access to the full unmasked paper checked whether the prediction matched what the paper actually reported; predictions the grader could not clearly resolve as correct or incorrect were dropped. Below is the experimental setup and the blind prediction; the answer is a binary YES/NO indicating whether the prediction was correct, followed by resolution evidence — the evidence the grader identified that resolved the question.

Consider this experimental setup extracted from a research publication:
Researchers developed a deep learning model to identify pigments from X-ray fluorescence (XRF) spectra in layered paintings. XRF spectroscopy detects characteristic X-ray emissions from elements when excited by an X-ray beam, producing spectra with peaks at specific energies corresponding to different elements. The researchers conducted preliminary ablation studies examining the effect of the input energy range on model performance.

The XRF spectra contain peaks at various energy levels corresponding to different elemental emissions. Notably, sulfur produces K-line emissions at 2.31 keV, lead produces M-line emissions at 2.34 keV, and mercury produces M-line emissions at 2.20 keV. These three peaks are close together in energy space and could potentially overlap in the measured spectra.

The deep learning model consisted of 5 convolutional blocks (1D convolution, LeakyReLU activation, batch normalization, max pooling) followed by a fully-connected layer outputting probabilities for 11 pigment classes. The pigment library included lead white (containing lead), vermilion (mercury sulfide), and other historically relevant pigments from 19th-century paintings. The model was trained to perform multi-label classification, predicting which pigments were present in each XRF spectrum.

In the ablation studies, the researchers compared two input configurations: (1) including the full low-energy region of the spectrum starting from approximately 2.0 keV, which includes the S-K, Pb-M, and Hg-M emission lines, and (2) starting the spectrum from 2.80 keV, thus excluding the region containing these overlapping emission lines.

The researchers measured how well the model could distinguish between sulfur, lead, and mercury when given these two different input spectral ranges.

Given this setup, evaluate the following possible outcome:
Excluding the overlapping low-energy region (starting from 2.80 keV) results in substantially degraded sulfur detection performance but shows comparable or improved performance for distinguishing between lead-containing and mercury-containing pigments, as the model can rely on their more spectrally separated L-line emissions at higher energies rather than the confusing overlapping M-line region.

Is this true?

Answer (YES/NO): NO